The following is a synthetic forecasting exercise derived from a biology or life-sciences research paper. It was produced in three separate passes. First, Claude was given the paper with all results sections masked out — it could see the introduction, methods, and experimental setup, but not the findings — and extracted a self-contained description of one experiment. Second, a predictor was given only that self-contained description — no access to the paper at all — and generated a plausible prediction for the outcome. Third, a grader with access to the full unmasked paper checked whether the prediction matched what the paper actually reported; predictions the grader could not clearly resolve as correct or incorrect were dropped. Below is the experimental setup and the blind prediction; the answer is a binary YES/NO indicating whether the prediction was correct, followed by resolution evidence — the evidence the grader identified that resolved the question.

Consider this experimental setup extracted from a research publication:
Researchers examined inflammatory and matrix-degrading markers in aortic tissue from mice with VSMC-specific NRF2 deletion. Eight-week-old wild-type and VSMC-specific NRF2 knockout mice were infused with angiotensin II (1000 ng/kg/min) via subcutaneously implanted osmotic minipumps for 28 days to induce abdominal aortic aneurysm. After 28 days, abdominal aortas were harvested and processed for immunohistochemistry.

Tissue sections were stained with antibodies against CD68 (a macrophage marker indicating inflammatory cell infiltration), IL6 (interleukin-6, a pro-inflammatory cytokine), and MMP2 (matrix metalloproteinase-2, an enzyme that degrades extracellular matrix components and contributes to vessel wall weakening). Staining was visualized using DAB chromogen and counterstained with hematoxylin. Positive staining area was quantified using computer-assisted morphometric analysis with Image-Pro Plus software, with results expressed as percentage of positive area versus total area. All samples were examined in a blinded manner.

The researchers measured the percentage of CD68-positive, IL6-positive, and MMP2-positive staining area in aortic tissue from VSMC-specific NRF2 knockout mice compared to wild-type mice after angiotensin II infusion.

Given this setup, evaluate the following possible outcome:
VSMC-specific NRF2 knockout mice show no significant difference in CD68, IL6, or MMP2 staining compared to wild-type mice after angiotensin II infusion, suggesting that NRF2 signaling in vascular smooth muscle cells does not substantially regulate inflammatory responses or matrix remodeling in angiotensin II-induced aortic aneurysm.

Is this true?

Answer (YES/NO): NO